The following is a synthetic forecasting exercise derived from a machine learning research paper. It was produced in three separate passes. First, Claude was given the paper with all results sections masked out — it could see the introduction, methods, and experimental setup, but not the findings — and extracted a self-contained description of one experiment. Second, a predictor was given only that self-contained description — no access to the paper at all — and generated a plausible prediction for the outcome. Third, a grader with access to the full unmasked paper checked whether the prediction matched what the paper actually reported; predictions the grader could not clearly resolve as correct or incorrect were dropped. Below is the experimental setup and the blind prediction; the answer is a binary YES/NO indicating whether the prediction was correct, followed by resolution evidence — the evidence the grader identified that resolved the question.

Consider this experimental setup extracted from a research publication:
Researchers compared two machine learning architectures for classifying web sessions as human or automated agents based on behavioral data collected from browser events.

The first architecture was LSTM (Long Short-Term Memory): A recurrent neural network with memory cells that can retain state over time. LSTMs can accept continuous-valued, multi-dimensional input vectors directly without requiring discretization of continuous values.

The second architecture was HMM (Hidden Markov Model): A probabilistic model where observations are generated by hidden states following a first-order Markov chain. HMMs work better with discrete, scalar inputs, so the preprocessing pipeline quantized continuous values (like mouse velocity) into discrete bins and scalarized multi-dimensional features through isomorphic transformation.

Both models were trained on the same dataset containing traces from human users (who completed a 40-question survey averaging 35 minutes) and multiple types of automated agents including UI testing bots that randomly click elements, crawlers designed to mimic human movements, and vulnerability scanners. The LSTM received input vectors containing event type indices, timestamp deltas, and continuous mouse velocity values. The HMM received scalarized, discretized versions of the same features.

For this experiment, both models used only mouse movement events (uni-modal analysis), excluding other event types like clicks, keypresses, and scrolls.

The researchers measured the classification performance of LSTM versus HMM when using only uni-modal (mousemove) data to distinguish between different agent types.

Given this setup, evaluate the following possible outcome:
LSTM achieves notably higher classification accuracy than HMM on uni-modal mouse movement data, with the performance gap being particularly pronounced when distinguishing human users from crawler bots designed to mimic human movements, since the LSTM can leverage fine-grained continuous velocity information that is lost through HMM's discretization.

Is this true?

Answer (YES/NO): NO